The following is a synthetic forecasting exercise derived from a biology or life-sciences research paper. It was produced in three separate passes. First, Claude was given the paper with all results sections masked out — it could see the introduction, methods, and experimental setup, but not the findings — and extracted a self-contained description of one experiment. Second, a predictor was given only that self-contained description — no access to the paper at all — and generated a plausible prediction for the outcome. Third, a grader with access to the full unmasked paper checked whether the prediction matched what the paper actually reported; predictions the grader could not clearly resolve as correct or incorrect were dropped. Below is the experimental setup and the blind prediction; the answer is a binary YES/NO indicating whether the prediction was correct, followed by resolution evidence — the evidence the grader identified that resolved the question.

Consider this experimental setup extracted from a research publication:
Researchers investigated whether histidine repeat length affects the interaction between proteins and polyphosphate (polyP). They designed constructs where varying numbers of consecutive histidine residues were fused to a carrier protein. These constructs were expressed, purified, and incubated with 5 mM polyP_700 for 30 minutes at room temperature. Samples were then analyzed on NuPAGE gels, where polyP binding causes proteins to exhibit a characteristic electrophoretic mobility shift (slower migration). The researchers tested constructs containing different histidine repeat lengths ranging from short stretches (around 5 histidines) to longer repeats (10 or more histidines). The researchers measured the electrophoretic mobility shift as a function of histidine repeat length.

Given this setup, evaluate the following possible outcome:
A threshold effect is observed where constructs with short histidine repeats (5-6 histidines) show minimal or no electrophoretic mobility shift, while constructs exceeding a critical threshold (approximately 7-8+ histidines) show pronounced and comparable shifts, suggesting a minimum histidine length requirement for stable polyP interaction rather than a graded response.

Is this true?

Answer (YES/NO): NO